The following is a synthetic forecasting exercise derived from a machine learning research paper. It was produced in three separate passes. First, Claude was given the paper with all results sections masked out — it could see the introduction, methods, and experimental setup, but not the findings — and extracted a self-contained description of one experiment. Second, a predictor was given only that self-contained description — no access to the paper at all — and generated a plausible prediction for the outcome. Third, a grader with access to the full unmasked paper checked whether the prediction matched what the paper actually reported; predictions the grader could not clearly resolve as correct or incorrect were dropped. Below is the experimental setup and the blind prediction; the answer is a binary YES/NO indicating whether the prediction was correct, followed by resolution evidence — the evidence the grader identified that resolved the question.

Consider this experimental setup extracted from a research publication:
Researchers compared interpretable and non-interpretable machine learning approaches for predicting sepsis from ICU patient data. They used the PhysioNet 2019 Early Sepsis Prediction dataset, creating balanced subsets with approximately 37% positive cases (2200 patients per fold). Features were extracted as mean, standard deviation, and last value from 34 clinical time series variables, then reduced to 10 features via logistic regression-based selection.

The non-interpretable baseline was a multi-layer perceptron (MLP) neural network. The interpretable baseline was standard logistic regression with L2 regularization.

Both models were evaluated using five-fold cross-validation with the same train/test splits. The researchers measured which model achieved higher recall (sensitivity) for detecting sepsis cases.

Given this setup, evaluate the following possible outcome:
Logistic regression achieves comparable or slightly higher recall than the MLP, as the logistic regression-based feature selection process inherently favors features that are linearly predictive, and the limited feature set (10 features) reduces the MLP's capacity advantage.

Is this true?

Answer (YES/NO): NO